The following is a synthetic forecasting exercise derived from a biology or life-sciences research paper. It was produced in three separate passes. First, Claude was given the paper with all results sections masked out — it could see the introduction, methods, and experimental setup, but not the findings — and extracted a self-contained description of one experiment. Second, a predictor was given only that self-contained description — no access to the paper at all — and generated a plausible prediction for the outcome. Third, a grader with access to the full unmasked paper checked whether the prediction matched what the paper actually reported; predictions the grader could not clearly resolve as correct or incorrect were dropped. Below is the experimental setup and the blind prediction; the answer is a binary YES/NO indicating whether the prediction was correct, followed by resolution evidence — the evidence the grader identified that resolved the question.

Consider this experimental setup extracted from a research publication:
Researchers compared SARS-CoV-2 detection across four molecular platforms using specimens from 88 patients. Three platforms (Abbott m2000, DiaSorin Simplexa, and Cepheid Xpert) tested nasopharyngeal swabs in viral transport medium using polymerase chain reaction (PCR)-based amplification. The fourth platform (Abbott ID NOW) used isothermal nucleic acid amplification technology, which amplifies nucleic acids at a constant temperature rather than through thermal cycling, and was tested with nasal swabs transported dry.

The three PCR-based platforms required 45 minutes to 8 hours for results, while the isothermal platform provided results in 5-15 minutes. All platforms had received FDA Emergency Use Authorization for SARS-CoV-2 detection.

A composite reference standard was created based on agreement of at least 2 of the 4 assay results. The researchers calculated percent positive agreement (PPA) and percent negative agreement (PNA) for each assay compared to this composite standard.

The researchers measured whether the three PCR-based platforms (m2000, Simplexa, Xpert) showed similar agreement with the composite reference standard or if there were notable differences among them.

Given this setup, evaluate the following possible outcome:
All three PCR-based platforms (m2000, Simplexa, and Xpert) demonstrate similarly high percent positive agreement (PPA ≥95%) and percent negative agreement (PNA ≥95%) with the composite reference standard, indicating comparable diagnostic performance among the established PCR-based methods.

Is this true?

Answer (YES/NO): NO